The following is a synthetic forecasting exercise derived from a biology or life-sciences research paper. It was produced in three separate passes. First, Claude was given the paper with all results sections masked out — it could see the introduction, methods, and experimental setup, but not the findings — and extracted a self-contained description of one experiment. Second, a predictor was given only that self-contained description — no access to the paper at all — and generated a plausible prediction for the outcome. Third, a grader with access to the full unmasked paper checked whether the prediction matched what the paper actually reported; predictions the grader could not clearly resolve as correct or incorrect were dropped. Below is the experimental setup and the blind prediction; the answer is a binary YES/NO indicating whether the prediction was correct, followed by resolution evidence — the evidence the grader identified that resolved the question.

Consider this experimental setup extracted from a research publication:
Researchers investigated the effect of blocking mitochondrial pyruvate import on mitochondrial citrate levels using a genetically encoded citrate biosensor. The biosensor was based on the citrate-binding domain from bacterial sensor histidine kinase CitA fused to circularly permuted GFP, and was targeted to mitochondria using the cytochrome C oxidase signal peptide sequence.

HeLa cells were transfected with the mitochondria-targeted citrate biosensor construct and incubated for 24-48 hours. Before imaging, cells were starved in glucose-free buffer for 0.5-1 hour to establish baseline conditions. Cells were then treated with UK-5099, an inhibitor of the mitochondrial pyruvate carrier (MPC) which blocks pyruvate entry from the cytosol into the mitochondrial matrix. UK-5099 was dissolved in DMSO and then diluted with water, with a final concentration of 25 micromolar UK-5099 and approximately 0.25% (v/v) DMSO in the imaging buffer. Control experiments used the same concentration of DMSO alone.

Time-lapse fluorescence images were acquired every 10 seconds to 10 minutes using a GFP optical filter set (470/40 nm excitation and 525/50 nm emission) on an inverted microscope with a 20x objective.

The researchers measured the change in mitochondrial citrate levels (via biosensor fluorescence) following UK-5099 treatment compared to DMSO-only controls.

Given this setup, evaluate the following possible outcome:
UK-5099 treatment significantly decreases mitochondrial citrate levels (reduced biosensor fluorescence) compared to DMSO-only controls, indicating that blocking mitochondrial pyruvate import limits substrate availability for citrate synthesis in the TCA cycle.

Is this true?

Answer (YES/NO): NO